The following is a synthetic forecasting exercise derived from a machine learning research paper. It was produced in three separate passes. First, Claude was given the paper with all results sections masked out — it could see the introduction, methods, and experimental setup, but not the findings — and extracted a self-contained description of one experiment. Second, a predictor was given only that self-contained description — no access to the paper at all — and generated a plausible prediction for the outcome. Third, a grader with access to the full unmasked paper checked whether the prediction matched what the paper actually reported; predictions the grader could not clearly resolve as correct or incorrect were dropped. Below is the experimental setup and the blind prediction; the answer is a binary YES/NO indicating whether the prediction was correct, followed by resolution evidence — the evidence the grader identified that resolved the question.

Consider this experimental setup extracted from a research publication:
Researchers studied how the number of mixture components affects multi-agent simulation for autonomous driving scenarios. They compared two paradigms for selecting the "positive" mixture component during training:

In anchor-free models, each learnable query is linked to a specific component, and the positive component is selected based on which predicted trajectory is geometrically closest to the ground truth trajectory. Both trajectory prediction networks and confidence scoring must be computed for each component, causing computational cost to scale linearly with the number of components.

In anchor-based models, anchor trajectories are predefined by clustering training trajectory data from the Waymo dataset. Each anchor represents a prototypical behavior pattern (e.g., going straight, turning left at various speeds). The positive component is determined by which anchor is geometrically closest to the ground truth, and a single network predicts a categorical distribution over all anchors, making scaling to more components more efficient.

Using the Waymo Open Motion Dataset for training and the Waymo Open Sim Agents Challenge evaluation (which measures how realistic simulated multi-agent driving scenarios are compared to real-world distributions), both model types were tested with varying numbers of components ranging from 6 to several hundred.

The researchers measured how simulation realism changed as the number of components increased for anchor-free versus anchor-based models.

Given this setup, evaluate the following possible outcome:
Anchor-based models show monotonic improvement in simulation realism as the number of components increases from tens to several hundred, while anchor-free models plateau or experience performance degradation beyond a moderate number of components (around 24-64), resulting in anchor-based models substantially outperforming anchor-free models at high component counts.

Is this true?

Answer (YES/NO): NO